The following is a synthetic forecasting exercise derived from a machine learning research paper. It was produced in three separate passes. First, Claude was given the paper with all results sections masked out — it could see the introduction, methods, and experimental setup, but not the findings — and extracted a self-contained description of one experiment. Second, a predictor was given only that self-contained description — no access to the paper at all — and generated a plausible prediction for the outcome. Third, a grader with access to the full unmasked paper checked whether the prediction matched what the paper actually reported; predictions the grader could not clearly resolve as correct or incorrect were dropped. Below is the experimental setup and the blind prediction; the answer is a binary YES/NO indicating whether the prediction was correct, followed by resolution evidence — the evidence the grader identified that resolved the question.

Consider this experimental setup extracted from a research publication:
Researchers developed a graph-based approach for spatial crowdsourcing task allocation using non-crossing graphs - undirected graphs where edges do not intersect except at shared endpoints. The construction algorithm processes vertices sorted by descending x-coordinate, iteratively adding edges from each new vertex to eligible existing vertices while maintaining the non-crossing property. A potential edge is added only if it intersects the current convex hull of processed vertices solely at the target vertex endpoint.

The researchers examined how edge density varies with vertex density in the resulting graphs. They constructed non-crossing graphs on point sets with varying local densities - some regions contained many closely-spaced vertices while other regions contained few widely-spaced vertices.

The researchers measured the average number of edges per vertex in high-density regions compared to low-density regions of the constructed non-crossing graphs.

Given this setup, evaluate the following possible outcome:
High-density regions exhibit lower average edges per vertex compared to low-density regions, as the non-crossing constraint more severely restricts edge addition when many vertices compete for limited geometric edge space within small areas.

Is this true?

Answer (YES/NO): YES